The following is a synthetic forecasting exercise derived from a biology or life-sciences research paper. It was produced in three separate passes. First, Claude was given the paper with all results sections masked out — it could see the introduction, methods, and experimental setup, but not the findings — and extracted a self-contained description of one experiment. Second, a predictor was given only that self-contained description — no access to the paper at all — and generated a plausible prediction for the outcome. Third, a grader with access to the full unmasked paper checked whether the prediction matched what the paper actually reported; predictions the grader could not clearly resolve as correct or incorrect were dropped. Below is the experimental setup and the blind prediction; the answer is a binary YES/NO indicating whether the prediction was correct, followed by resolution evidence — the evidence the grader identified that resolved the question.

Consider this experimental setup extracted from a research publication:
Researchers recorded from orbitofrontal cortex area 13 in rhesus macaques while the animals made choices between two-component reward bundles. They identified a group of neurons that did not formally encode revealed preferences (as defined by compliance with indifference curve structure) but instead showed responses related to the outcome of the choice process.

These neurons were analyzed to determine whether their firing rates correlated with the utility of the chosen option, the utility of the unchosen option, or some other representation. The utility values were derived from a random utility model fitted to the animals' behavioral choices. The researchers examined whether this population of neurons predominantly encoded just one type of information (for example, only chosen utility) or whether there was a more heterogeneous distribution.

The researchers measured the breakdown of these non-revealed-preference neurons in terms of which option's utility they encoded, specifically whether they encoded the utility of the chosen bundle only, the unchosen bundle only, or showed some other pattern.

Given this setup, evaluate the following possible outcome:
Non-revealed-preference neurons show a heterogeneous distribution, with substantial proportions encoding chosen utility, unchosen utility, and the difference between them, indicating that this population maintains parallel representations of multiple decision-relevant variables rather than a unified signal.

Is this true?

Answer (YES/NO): NO